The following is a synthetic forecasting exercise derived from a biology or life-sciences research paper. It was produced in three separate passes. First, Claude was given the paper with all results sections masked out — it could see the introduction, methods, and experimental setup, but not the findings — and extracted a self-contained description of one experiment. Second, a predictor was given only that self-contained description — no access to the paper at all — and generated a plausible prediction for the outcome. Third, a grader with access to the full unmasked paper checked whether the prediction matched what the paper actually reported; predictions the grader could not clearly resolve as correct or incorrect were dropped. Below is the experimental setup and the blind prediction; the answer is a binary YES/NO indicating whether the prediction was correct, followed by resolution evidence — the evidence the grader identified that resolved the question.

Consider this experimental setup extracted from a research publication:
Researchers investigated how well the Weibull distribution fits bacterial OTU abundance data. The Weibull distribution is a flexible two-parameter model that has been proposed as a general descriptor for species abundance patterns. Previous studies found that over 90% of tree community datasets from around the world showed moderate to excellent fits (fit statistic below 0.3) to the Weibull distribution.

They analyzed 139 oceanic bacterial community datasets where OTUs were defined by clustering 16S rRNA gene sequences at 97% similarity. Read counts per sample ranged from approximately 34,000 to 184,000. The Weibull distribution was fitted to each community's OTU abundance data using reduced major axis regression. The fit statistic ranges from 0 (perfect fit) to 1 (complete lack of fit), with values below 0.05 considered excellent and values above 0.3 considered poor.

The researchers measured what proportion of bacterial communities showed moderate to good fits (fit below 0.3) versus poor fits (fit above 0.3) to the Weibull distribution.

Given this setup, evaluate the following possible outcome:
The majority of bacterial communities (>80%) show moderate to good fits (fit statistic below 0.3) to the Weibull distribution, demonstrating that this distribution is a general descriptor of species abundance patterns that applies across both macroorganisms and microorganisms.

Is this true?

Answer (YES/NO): YES